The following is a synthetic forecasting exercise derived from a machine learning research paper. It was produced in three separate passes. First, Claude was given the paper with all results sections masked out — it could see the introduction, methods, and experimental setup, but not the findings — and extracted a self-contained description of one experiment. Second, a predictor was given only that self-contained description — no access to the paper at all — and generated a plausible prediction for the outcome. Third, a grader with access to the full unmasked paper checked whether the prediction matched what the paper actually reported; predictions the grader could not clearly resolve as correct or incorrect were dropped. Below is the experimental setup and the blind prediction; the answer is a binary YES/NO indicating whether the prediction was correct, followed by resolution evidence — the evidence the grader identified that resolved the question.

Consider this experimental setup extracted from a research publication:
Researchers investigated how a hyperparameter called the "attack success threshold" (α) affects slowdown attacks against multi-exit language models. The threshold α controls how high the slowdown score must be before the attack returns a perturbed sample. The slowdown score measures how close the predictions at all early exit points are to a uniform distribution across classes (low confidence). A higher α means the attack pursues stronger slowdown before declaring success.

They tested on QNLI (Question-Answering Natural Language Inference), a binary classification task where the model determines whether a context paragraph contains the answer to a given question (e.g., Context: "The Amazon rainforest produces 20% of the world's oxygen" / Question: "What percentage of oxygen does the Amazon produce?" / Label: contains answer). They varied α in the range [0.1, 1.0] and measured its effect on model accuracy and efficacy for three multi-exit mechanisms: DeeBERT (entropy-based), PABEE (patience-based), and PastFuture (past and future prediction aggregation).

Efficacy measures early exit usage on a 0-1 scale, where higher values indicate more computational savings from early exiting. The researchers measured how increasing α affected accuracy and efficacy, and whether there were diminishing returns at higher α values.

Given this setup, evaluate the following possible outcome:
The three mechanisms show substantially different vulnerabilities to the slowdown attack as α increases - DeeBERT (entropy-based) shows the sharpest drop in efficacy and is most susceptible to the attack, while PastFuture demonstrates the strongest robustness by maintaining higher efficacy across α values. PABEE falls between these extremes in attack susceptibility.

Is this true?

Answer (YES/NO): NO